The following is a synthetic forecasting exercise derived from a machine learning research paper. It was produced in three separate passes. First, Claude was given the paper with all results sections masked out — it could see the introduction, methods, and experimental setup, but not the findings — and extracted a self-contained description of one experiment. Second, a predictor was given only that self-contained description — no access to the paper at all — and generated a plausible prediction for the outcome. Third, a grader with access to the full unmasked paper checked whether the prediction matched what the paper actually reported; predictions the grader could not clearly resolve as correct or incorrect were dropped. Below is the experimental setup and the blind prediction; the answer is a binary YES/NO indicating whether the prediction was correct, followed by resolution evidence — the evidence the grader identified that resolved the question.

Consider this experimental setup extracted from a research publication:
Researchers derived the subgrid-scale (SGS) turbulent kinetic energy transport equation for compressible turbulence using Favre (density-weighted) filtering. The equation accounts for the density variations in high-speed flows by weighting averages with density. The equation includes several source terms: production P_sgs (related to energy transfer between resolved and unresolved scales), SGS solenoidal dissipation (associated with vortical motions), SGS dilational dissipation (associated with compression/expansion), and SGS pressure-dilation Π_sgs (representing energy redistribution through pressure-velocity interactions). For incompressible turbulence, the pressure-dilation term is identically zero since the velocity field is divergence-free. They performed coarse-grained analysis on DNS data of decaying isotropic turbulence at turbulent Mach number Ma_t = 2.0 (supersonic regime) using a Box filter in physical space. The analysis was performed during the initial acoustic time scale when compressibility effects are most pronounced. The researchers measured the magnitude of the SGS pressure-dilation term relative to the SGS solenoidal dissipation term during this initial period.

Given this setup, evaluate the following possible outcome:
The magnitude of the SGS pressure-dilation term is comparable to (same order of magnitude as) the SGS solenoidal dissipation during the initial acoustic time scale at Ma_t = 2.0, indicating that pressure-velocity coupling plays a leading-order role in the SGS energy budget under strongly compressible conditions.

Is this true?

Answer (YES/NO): YES